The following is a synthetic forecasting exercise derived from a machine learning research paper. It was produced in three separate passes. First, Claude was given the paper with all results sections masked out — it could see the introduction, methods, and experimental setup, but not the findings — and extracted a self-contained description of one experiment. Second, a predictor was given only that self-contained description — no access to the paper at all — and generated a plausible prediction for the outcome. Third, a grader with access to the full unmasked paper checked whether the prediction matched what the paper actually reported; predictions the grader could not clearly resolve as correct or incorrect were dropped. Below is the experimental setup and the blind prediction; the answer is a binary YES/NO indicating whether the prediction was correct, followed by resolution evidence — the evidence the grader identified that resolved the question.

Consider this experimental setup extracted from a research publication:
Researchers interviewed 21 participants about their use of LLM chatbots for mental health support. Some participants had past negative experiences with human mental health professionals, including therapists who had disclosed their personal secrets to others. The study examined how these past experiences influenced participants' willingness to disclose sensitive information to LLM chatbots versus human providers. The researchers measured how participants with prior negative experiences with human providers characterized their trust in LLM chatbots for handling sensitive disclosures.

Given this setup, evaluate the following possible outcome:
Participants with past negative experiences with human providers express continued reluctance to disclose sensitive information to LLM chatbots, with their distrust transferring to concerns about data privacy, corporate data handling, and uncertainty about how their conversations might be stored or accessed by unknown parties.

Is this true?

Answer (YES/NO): NO